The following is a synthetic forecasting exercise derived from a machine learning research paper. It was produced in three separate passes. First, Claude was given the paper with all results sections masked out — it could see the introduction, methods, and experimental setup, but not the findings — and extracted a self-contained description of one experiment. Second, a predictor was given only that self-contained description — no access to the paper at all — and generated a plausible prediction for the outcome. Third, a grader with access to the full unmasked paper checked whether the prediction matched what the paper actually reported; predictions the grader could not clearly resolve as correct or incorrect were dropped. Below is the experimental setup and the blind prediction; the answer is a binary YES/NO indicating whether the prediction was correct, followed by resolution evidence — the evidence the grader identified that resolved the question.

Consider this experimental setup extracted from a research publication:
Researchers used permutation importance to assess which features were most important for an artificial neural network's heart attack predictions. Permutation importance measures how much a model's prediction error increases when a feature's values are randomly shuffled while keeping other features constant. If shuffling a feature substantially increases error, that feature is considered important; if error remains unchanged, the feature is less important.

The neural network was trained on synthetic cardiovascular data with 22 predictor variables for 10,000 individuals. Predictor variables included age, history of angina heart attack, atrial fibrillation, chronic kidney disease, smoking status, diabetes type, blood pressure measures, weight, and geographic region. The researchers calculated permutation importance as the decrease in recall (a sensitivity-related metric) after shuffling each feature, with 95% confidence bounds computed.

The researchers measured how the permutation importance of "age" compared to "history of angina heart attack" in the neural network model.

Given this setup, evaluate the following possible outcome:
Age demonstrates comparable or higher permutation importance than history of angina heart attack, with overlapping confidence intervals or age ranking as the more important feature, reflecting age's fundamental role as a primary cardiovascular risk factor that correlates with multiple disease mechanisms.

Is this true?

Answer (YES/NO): NO